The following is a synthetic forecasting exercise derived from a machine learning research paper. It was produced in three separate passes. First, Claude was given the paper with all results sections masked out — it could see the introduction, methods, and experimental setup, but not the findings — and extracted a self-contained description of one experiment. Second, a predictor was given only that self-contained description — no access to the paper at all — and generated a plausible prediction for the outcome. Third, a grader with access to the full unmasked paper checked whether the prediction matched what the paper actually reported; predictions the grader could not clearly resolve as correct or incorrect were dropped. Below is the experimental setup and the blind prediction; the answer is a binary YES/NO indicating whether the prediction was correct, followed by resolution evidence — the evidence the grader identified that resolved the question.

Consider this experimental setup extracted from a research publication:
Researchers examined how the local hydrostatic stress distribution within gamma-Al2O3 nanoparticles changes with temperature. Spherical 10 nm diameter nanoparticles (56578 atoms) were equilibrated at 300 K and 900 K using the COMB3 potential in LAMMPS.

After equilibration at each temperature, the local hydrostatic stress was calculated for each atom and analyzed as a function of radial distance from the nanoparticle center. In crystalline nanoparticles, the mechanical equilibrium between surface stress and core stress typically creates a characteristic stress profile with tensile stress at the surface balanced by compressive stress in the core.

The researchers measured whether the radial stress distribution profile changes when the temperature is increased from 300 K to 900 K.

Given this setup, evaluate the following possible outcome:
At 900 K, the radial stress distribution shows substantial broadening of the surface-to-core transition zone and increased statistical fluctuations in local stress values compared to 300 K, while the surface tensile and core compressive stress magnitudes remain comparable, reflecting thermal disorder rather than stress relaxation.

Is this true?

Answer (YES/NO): NO